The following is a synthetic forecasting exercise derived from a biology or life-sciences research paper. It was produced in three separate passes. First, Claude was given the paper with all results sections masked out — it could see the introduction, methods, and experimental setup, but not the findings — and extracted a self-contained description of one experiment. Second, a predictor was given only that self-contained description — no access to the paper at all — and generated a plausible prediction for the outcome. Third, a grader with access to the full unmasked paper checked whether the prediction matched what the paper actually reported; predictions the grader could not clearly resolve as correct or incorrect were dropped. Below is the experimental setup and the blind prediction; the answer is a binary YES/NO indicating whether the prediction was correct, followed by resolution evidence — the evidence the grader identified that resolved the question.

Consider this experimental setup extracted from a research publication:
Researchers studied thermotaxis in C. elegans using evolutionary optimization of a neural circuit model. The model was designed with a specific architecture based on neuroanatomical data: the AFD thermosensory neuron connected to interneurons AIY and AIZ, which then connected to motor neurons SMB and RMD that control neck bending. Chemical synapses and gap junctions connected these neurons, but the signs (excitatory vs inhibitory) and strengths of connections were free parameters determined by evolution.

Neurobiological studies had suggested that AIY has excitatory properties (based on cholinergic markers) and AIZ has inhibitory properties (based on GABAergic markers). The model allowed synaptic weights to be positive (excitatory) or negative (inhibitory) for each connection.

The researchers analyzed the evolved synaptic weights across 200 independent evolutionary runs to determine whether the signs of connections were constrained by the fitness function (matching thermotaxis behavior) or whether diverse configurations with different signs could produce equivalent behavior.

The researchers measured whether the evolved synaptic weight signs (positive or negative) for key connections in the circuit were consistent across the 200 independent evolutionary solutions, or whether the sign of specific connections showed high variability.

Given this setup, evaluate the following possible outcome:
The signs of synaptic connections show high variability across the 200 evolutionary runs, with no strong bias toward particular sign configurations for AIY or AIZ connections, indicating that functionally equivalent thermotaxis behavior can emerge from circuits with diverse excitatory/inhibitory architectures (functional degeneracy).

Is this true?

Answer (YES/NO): YES